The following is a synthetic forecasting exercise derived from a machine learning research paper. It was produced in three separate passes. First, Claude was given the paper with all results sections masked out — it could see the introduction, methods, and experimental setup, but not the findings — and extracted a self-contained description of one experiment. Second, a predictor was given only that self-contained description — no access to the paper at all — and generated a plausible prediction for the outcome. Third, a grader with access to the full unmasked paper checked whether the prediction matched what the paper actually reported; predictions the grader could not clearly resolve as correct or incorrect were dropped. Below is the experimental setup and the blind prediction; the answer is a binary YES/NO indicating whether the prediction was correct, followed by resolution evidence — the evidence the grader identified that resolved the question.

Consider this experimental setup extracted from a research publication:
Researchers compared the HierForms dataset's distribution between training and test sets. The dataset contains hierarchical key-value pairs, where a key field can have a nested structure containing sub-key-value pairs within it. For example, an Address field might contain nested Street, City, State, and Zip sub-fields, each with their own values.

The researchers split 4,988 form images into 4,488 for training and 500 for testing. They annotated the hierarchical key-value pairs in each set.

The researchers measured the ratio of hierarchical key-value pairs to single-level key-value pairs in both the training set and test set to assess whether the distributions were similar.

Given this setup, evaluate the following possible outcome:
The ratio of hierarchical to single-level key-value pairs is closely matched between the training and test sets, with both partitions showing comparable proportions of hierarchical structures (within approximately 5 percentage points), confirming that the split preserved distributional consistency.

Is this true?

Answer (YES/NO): NO